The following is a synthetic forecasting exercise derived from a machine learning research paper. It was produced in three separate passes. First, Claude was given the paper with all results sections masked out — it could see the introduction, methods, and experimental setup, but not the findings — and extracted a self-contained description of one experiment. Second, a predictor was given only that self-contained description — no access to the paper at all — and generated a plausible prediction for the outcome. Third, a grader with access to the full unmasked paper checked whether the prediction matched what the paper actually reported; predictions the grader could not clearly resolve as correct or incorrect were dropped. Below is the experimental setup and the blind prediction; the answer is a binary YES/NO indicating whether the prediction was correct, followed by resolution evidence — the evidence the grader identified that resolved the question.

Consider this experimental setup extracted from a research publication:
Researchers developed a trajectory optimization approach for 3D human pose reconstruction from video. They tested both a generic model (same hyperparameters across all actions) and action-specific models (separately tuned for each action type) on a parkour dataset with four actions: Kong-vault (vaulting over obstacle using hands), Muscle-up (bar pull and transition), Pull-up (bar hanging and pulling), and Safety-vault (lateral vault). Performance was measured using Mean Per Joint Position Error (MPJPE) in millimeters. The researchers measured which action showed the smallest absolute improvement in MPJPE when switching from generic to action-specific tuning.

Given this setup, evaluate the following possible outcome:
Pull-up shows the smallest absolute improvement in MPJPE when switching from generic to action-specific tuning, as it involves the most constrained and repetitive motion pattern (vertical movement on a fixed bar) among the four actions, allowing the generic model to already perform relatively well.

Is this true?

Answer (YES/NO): NO